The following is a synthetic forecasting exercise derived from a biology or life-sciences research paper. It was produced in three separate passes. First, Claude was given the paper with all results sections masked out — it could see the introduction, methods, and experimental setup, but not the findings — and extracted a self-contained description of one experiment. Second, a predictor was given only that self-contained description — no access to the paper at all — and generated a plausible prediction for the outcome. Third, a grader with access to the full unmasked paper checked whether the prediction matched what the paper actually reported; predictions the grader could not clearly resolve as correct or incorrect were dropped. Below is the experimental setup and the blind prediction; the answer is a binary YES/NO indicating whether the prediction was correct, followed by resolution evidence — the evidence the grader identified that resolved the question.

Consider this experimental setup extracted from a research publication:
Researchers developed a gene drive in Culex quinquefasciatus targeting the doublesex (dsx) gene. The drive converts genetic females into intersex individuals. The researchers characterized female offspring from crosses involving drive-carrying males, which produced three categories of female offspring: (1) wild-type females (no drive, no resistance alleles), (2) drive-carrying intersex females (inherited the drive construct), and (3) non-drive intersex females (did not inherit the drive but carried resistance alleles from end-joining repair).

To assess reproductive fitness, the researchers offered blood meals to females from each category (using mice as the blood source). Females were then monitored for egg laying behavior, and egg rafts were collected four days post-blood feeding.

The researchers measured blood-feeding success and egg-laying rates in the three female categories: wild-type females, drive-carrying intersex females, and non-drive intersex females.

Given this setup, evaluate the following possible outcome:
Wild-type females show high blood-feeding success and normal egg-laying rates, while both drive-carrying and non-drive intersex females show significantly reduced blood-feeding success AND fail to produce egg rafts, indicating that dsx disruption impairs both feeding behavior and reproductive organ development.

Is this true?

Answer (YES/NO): NO